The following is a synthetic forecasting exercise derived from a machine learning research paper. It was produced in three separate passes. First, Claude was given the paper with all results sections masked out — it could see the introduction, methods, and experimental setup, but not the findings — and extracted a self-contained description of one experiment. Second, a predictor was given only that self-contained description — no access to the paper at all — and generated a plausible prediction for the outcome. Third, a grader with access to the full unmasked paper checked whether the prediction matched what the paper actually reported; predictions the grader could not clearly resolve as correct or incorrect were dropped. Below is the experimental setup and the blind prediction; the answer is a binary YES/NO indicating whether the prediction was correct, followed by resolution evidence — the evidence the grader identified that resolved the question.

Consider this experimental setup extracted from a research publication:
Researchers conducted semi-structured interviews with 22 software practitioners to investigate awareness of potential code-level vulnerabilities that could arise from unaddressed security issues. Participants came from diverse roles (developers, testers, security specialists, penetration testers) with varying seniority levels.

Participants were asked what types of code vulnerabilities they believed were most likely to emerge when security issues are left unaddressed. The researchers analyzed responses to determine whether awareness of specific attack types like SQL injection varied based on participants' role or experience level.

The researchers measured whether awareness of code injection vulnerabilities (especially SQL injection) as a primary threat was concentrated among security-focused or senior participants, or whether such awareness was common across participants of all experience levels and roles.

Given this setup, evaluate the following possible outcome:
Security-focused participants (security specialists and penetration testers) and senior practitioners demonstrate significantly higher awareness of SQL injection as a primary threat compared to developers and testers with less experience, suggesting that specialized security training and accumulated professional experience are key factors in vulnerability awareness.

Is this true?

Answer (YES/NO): NO